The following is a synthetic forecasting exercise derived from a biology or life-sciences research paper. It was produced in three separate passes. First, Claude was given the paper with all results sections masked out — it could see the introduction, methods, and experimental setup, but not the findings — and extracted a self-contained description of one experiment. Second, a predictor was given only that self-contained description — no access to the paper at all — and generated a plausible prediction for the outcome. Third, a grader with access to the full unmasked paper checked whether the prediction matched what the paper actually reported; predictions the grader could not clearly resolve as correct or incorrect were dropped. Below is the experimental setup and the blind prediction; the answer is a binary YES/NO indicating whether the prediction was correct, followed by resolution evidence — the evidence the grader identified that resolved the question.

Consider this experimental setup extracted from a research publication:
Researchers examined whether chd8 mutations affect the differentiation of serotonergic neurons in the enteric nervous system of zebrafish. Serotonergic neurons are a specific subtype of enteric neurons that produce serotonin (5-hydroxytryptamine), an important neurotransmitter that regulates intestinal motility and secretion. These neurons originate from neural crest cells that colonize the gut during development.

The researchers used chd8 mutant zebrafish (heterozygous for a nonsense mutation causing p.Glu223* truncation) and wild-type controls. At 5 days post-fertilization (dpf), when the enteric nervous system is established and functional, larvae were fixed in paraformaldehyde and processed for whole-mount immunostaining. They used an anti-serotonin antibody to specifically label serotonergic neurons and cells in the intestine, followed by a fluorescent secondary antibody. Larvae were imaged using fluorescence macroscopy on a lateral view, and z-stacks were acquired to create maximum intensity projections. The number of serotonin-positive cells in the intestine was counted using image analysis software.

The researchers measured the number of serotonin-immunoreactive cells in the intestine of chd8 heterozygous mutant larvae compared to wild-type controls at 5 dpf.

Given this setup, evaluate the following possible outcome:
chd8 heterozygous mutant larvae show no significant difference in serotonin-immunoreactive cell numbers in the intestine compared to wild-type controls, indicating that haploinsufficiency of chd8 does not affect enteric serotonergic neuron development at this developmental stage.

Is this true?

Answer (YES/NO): NO